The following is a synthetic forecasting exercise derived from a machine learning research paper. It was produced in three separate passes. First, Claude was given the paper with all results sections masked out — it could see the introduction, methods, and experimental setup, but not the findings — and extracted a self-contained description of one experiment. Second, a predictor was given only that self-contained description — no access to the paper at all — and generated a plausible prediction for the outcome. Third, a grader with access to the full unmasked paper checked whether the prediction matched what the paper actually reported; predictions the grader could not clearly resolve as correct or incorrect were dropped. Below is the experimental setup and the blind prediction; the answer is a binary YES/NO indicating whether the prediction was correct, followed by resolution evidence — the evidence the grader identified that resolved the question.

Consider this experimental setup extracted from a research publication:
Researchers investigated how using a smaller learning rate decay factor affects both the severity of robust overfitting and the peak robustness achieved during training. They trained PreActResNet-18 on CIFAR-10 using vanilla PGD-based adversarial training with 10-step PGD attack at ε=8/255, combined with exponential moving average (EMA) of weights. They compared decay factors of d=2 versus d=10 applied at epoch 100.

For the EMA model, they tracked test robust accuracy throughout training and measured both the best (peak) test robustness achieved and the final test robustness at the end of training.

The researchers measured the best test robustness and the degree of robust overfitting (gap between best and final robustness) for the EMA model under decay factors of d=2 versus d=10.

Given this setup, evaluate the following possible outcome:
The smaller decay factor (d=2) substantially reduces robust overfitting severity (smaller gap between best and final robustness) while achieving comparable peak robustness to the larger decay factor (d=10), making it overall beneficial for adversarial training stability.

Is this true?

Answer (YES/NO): NO